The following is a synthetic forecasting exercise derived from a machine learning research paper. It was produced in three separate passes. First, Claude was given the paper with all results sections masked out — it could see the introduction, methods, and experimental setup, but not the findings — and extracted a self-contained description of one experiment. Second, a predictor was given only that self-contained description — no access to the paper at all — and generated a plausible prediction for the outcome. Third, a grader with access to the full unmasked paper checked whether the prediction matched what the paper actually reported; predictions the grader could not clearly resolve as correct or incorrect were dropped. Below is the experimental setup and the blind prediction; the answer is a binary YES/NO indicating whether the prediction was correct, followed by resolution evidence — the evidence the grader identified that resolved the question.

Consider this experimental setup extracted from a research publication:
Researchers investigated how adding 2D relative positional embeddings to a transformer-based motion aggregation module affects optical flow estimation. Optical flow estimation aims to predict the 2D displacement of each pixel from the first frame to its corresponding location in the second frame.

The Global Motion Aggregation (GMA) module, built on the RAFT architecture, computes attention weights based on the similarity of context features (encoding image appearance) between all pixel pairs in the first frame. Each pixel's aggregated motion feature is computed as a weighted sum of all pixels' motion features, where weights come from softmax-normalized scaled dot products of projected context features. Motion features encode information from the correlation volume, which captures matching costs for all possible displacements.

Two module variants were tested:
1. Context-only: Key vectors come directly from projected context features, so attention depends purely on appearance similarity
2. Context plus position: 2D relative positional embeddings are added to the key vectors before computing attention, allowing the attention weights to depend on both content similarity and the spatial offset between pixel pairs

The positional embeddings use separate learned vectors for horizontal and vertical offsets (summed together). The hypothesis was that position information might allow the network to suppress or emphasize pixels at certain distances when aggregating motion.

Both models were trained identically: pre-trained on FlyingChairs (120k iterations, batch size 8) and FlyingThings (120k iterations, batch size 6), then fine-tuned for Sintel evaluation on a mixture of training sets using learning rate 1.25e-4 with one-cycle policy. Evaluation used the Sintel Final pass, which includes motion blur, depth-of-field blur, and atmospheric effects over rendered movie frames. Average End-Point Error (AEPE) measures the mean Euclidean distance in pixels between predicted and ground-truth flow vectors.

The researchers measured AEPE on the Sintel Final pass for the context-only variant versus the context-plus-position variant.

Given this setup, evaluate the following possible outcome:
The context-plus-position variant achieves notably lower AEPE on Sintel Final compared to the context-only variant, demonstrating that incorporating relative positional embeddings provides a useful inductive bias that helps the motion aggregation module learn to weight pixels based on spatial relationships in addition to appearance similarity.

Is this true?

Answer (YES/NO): NO